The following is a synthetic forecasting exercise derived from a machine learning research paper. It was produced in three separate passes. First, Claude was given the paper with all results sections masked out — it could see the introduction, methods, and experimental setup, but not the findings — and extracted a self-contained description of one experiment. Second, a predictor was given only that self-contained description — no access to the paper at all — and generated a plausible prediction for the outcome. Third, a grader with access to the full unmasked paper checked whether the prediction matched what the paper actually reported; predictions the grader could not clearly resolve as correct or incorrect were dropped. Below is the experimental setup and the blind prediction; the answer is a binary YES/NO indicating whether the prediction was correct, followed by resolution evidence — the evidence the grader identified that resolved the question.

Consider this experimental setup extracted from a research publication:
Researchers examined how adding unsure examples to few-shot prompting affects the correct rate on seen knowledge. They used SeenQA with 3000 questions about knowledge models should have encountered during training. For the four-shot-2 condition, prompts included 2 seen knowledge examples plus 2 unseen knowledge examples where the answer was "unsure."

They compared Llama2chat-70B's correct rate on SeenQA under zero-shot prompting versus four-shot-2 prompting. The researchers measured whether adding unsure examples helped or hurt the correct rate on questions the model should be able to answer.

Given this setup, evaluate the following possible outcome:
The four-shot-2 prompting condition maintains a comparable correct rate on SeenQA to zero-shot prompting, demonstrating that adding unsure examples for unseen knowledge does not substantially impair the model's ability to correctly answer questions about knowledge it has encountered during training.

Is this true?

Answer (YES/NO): NO